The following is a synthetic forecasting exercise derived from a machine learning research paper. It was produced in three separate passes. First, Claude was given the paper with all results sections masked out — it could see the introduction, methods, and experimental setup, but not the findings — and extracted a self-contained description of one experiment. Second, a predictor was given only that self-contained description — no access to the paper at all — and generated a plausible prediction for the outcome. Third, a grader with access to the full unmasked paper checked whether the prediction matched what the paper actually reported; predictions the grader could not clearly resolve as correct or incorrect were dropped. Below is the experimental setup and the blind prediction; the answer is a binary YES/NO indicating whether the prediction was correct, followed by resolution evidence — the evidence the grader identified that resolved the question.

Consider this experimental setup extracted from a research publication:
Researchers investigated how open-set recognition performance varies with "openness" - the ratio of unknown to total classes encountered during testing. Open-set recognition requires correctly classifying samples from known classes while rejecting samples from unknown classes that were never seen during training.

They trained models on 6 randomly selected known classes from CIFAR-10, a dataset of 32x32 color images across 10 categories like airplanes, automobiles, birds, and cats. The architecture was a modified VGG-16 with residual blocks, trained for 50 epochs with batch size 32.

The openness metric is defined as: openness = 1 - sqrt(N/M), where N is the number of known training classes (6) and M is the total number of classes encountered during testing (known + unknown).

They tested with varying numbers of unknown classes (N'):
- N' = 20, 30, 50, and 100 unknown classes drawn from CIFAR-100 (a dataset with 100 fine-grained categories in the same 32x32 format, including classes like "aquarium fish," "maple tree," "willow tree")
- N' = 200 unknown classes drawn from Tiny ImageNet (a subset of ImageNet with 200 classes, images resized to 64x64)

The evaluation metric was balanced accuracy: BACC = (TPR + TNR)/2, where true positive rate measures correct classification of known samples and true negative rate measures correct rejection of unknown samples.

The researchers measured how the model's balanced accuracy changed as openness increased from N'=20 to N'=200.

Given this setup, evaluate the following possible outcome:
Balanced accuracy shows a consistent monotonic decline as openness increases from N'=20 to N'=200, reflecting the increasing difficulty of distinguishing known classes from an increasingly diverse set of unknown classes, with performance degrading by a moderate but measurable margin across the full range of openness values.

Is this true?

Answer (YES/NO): NO